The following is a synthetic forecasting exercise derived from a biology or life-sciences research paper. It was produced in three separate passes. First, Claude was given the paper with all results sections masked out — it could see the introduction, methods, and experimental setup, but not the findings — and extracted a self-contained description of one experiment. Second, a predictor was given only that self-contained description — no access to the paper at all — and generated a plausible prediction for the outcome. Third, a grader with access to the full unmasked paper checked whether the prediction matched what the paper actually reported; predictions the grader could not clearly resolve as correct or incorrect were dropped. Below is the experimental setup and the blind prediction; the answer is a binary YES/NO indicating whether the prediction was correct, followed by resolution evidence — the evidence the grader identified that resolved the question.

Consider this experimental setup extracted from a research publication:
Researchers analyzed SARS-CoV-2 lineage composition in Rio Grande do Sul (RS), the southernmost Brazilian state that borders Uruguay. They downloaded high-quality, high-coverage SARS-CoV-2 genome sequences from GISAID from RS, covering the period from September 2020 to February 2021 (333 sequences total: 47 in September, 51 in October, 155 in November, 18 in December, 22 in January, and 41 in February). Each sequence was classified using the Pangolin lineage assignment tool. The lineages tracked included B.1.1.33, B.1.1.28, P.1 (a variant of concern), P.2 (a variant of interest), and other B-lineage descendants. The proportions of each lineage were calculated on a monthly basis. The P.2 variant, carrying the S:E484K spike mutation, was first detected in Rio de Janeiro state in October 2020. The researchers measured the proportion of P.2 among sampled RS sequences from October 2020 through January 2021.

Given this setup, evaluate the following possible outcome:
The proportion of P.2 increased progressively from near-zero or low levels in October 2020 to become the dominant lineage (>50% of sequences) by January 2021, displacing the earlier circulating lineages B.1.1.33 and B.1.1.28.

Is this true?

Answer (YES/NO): YES